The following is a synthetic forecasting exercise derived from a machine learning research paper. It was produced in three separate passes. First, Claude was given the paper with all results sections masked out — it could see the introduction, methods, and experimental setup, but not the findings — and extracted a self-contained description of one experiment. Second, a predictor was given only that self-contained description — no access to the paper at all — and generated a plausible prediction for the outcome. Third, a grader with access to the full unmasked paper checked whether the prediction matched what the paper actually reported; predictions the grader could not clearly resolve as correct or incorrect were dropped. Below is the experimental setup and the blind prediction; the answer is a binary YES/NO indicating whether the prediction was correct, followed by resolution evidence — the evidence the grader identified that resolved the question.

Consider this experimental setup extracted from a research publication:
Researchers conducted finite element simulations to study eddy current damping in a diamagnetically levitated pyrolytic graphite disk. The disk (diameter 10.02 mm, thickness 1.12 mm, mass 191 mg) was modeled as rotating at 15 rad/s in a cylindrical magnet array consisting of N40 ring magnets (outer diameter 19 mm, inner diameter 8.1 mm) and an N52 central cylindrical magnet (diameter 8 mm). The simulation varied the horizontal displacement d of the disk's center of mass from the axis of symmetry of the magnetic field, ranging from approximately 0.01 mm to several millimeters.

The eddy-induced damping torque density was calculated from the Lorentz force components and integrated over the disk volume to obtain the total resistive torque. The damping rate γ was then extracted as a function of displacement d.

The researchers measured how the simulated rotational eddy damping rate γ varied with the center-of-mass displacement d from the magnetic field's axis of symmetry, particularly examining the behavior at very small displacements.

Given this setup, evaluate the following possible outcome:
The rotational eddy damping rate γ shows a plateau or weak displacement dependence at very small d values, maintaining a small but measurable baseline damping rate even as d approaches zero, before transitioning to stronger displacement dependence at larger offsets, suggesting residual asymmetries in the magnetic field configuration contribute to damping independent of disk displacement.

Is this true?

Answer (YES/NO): NO